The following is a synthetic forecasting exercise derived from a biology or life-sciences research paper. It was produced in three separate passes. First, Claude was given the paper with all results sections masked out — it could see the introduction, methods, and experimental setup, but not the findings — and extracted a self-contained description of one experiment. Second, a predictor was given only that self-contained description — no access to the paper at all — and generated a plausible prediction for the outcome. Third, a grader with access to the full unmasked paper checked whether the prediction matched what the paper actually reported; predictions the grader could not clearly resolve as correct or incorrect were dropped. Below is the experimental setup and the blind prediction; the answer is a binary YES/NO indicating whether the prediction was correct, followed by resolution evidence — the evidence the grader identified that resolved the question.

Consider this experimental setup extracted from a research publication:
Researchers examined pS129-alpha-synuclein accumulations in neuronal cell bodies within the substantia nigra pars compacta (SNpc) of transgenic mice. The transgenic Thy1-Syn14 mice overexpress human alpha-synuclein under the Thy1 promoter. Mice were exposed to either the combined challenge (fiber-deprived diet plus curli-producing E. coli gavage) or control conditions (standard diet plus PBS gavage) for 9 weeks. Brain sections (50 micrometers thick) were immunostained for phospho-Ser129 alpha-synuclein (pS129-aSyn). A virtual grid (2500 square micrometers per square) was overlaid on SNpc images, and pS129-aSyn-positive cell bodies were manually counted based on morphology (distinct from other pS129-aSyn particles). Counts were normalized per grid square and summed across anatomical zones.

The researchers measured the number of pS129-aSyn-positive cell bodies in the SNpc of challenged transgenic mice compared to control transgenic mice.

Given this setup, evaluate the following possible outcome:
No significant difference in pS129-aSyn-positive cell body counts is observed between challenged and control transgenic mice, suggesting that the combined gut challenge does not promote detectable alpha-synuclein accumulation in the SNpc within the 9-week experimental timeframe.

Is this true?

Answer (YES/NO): NO